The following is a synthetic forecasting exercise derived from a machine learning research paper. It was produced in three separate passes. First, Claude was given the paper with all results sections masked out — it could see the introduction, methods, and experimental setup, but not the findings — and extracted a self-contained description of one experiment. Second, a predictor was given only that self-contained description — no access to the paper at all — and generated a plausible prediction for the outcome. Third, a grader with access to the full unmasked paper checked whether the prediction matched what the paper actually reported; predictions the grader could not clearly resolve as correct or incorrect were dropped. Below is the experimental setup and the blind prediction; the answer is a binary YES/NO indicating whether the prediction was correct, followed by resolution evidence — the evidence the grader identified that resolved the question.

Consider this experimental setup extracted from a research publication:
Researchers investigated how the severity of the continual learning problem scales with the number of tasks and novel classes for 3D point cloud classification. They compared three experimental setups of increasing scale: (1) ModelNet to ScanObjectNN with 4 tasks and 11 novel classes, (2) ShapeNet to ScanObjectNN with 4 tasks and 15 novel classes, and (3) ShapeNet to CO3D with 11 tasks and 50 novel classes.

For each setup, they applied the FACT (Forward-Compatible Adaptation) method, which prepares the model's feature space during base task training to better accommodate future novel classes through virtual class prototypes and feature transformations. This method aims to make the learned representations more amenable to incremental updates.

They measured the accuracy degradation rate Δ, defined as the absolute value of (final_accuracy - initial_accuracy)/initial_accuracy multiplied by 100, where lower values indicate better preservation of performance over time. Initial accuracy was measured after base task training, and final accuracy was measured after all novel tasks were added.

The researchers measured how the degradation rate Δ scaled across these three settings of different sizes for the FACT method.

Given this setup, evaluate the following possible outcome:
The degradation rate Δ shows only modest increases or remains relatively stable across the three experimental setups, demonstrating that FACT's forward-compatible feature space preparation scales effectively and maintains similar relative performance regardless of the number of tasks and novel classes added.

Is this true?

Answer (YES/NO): NO